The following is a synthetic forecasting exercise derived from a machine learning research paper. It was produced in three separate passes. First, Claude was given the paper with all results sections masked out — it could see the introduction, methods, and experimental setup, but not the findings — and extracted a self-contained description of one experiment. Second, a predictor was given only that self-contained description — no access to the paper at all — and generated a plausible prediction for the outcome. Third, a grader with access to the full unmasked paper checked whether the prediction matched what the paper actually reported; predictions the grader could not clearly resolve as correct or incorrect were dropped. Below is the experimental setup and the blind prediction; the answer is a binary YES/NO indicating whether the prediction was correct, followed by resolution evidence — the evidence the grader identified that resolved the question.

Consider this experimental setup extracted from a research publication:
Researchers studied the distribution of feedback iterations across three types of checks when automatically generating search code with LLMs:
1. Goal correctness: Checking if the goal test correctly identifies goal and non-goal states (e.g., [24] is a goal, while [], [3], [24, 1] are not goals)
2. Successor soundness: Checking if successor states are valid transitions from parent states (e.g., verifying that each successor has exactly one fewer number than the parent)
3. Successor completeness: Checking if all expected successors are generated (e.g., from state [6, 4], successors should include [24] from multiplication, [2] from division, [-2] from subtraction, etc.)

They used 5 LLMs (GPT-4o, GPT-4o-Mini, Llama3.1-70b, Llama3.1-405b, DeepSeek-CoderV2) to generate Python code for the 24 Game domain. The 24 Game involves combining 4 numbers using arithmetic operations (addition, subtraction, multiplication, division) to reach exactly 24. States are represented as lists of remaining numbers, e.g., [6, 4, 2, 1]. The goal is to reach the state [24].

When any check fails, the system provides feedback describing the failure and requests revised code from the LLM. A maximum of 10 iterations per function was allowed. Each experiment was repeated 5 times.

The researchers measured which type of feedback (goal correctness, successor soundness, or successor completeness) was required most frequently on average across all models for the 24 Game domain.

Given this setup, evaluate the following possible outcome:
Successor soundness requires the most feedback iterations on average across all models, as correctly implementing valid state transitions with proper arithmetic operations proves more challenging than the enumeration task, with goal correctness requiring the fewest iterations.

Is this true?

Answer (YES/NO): NO